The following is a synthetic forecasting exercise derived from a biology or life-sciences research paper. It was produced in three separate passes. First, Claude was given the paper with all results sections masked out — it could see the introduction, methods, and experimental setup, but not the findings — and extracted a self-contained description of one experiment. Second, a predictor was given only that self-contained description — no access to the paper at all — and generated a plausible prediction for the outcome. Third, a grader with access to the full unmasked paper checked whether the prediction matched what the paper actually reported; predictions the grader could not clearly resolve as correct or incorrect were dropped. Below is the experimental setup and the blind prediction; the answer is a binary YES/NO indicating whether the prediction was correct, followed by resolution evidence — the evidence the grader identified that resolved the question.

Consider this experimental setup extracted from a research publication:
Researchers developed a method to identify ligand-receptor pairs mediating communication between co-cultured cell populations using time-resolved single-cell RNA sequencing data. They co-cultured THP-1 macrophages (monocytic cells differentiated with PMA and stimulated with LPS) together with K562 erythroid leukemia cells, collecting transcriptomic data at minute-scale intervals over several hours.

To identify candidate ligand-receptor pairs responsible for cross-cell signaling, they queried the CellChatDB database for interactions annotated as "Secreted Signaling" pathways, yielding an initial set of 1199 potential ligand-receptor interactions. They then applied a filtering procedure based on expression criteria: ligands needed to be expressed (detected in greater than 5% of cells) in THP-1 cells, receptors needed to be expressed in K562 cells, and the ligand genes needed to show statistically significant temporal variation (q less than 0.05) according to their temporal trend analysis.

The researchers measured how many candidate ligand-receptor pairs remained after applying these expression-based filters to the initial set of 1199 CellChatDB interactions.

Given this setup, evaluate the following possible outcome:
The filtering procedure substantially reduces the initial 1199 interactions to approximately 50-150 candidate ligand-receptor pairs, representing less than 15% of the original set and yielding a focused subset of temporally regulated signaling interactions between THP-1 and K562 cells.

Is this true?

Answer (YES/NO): NO